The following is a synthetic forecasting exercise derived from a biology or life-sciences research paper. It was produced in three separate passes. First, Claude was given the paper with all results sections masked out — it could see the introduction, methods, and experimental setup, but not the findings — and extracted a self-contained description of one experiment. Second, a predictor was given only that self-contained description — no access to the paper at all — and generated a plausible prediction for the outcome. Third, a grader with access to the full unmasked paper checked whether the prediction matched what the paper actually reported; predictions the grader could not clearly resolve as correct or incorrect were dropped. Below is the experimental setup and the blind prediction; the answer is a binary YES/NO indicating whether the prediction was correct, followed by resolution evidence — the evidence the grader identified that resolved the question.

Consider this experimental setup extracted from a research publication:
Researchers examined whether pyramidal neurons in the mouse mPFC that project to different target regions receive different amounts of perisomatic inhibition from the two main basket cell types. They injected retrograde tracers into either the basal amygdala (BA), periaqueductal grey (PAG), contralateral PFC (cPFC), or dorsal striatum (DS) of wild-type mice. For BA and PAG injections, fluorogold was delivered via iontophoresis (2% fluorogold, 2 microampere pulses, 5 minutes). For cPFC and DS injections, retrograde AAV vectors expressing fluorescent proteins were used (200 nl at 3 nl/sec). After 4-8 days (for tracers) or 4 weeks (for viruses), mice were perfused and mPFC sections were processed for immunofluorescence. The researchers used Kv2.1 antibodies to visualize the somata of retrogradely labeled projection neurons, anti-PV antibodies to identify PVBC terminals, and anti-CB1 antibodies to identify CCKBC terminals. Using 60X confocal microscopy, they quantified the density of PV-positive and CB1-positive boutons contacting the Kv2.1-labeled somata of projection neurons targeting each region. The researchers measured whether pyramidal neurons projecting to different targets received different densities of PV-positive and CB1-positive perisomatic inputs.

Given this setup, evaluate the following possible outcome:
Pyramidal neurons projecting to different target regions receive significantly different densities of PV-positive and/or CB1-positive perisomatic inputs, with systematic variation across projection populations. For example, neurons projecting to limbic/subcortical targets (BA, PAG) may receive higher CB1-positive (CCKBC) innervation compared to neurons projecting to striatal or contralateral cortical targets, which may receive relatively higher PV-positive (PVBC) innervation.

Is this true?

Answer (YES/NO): NO